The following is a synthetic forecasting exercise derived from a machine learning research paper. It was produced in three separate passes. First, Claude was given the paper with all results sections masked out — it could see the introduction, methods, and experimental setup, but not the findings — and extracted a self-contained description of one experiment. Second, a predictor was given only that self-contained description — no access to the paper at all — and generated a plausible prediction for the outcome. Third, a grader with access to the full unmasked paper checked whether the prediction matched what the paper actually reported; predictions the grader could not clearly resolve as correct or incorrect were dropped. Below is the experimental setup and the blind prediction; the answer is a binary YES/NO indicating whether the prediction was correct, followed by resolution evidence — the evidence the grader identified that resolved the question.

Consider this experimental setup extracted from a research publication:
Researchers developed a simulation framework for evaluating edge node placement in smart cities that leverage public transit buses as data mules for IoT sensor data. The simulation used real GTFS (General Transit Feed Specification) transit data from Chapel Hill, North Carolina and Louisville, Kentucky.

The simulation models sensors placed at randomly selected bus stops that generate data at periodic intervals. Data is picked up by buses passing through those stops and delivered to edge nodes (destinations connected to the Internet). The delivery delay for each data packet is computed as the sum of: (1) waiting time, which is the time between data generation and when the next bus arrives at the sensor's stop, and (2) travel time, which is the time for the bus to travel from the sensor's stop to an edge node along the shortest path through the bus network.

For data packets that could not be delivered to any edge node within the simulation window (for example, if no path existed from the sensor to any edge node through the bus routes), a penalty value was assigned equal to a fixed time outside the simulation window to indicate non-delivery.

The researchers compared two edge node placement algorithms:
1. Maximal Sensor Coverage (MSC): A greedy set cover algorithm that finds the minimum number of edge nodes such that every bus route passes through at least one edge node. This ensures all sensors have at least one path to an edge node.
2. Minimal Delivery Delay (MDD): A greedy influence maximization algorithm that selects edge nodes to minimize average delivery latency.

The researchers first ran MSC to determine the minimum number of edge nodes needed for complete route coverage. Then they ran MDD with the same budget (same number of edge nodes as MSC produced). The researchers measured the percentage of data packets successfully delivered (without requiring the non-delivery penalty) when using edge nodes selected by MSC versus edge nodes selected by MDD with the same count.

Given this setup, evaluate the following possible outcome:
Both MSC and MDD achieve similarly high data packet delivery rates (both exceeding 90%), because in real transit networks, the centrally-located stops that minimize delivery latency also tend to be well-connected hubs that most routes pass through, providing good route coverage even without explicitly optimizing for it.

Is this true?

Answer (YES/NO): NO